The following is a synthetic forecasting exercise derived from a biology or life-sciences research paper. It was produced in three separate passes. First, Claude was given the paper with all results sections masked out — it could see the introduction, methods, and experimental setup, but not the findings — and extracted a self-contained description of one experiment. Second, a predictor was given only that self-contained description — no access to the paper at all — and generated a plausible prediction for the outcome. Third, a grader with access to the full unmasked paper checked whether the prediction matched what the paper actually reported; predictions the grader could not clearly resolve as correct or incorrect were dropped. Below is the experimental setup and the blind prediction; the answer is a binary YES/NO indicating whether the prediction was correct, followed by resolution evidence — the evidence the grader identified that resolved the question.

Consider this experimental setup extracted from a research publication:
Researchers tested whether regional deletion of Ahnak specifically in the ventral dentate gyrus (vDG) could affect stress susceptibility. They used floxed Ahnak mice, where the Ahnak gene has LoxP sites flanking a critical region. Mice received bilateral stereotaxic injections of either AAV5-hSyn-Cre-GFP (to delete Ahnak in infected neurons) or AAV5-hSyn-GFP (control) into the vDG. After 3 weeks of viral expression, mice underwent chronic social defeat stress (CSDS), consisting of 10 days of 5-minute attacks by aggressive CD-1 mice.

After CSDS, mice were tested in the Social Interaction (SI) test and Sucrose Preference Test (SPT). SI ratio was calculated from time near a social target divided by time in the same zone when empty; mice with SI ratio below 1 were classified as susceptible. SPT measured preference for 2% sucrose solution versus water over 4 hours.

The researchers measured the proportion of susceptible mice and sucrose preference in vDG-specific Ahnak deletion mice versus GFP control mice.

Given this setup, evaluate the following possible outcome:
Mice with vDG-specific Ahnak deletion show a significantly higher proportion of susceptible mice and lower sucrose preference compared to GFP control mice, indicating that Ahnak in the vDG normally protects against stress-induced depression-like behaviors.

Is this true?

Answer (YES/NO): NO